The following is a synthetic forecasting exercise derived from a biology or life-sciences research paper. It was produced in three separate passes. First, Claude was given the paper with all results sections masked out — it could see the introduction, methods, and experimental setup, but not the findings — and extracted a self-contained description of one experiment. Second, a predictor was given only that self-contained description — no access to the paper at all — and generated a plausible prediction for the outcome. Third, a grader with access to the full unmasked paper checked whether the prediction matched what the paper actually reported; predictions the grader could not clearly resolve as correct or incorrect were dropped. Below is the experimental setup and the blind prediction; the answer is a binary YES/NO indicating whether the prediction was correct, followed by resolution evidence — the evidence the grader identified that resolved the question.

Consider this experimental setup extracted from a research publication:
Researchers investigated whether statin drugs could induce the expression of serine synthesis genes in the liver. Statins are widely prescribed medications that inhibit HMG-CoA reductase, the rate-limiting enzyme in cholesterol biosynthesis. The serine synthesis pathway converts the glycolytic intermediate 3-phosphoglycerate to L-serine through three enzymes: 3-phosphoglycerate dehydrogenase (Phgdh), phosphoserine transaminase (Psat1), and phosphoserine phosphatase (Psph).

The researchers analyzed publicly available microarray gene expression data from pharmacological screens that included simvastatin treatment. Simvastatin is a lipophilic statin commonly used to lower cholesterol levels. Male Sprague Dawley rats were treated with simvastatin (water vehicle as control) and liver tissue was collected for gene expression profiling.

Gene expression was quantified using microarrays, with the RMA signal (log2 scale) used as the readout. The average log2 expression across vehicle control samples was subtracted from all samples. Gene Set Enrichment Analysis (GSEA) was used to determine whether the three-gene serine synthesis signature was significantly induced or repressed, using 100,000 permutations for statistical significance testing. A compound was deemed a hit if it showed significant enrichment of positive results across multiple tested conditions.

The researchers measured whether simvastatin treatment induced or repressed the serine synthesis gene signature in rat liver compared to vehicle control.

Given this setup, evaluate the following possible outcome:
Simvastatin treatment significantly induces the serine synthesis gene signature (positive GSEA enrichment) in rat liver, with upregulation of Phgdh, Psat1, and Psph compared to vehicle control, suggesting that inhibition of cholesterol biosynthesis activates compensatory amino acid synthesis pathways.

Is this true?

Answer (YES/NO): YES